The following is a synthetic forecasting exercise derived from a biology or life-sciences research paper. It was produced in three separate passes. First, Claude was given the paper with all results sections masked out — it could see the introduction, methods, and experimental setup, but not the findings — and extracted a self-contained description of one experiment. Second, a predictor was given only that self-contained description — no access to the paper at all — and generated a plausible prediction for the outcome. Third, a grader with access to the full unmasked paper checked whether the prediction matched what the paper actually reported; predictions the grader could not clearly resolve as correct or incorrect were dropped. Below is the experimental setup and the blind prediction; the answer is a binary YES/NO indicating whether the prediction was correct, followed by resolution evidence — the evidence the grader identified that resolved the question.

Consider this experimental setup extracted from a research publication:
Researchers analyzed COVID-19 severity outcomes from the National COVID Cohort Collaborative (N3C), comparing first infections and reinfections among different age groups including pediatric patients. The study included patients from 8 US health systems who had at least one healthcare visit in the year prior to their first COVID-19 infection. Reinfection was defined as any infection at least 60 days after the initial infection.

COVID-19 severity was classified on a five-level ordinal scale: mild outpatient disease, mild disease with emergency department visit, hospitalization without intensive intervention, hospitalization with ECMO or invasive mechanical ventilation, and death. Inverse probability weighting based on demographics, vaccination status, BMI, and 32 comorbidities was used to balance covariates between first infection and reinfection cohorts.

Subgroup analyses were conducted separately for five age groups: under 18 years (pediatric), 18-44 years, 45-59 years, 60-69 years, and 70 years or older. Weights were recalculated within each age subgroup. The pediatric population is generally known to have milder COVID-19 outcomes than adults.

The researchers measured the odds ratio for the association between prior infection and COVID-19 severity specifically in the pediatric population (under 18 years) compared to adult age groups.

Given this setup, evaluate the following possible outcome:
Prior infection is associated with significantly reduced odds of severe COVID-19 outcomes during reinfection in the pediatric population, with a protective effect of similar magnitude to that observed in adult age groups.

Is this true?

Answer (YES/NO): NO